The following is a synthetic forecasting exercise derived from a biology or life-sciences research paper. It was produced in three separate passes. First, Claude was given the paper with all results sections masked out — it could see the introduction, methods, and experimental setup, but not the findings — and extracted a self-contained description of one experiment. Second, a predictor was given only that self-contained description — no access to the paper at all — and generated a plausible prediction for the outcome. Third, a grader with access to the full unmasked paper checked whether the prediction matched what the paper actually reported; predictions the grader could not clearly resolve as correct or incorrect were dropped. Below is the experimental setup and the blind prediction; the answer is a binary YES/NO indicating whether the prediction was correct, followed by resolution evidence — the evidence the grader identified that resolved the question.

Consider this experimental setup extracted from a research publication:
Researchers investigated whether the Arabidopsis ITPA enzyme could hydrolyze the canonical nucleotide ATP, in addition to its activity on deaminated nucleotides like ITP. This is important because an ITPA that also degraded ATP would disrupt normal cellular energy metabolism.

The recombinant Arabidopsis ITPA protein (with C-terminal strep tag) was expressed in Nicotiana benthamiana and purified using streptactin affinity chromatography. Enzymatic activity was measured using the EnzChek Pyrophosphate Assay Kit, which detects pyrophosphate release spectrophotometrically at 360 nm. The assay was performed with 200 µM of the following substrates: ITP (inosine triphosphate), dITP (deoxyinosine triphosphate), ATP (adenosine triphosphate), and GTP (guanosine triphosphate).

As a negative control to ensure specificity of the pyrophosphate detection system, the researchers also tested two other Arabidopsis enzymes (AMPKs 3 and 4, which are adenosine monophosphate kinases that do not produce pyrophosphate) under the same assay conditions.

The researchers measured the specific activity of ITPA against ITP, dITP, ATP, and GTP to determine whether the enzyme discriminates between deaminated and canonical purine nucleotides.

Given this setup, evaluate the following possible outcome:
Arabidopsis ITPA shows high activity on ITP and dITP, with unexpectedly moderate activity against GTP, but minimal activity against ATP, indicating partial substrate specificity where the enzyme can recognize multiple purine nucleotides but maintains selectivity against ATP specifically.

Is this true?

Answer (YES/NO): NO